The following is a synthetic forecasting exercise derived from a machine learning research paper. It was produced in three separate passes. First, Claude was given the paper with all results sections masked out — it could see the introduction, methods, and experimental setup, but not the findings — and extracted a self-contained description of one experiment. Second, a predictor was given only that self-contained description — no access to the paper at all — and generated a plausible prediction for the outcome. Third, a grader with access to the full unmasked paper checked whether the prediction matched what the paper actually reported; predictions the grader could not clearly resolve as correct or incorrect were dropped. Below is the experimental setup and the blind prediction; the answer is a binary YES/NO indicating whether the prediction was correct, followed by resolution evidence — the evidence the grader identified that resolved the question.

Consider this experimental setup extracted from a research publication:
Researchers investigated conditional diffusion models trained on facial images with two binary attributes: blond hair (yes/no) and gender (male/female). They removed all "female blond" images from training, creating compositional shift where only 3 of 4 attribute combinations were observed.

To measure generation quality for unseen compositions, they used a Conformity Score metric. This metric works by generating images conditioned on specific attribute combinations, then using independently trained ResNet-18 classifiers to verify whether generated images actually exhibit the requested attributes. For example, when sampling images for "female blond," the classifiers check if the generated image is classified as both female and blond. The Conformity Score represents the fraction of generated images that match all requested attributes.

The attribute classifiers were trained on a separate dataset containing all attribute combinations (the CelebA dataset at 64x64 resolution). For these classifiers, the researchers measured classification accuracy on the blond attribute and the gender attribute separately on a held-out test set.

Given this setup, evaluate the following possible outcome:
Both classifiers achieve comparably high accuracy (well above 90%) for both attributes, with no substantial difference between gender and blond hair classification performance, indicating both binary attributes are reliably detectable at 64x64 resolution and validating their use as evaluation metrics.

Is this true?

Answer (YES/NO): NO